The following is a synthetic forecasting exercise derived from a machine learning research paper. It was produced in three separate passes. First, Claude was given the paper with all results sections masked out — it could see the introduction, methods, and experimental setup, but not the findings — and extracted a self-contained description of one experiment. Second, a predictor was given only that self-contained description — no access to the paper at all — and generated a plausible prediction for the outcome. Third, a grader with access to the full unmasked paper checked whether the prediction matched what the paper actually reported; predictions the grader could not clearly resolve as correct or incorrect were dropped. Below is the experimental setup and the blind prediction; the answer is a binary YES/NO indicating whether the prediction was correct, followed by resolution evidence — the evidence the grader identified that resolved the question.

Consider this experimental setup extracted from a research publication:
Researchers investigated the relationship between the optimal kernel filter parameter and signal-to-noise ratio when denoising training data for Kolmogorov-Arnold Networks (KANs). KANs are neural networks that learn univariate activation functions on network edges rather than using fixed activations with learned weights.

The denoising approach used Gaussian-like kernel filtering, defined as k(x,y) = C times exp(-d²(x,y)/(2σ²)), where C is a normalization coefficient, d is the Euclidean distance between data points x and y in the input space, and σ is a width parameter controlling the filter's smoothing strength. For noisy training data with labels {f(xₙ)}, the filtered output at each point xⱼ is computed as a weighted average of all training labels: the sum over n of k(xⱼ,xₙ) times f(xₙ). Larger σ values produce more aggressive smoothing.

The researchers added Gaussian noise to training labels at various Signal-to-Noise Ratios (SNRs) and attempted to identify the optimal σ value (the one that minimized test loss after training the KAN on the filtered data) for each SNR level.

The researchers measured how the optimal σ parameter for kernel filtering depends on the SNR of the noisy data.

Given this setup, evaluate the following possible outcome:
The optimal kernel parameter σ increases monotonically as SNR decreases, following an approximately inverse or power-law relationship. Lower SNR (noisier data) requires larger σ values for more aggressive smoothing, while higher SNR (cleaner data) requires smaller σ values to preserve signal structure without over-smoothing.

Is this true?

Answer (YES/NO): NO